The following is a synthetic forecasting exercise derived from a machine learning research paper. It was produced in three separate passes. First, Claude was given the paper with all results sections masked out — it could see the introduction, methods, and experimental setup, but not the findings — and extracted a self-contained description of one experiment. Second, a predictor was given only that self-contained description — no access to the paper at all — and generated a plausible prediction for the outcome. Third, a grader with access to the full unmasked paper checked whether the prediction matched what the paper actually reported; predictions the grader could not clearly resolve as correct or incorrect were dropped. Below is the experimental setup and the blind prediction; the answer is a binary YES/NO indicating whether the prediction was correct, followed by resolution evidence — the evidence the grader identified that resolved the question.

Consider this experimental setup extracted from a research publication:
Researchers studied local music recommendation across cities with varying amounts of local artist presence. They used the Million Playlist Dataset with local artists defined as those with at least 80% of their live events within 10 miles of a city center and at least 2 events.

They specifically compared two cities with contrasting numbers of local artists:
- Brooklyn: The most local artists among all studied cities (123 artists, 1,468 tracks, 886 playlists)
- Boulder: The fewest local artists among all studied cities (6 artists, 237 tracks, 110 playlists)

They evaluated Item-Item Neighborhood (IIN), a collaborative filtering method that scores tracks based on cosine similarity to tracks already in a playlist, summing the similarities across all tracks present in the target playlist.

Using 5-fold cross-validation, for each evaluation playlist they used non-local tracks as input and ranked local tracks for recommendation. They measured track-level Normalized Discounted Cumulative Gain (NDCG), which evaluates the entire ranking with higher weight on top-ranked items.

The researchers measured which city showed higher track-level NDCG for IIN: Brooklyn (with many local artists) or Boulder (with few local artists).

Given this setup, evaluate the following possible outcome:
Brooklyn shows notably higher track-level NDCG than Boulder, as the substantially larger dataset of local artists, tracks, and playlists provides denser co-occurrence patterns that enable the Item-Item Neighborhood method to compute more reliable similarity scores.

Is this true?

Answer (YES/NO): YES